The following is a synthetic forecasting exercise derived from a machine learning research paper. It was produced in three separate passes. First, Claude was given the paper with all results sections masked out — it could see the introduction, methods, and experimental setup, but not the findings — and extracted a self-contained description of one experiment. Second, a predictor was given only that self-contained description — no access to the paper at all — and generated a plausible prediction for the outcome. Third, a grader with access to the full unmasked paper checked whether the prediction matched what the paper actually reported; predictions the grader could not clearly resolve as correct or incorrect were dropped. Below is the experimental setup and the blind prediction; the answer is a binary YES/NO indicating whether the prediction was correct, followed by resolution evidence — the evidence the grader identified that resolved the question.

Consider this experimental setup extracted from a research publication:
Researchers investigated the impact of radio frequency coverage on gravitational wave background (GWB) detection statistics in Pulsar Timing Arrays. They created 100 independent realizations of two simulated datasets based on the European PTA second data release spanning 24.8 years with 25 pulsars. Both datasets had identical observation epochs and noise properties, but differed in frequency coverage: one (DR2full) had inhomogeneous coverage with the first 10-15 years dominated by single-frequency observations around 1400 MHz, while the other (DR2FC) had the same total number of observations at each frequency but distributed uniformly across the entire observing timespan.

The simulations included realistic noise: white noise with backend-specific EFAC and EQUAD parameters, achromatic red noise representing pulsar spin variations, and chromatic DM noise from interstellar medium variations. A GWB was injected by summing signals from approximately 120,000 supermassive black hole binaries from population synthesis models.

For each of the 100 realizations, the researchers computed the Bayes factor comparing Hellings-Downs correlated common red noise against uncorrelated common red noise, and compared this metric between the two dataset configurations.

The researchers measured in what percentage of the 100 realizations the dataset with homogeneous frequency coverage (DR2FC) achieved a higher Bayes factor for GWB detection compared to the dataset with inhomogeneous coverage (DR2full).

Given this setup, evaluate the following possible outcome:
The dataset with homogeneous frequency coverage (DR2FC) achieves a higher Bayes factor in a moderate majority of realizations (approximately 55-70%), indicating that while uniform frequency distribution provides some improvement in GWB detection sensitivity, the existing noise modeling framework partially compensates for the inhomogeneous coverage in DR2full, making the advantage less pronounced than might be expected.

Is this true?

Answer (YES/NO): NO